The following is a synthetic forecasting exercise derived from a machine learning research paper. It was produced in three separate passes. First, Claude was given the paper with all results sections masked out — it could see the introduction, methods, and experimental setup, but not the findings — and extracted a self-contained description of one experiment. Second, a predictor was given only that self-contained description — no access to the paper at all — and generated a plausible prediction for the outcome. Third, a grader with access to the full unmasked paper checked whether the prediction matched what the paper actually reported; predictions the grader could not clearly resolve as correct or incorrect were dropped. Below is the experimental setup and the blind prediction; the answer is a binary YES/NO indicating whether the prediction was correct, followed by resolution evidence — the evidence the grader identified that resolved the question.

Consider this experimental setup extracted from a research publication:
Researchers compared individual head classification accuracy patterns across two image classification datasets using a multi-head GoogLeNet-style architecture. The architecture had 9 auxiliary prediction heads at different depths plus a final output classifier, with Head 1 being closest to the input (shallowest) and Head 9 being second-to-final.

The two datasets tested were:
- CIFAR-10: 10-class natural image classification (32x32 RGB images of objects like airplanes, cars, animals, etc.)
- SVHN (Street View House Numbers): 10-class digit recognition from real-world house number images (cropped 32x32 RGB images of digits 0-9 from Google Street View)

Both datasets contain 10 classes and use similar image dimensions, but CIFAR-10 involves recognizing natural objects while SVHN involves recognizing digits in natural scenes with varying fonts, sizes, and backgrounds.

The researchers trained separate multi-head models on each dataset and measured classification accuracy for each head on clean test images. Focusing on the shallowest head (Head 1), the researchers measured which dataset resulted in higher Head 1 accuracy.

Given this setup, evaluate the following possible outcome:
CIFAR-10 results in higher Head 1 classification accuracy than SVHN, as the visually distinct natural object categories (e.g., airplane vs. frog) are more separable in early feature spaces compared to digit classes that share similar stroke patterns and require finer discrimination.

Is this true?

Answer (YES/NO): YES